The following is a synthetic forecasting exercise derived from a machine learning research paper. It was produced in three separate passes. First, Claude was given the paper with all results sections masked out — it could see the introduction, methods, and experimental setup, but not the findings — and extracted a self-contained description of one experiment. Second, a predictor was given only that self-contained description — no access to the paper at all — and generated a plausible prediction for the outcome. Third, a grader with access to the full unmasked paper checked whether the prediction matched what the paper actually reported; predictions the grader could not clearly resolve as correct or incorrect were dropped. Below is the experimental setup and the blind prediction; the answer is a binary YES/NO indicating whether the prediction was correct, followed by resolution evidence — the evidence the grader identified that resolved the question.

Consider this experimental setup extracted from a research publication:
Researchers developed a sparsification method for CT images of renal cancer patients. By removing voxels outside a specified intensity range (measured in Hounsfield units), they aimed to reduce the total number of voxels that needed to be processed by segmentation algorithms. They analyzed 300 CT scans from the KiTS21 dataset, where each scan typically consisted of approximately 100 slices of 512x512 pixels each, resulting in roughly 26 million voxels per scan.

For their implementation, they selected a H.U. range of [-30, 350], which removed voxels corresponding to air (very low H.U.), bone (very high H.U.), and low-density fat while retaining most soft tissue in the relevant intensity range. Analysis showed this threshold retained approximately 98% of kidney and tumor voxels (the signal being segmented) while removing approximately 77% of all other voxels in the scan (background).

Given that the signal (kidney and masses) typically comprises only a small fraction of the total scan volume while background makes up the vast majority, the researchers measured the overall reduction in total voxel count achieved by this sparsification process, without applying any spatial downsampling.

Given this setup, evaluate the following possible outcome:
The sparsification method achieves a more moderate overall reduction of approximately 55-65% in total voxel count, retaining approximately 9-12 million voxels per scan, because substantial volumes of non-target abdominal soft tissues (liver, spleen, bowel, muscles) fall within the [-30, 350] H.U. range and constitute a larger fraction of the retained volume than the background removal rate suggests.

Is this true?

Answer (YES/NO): NO